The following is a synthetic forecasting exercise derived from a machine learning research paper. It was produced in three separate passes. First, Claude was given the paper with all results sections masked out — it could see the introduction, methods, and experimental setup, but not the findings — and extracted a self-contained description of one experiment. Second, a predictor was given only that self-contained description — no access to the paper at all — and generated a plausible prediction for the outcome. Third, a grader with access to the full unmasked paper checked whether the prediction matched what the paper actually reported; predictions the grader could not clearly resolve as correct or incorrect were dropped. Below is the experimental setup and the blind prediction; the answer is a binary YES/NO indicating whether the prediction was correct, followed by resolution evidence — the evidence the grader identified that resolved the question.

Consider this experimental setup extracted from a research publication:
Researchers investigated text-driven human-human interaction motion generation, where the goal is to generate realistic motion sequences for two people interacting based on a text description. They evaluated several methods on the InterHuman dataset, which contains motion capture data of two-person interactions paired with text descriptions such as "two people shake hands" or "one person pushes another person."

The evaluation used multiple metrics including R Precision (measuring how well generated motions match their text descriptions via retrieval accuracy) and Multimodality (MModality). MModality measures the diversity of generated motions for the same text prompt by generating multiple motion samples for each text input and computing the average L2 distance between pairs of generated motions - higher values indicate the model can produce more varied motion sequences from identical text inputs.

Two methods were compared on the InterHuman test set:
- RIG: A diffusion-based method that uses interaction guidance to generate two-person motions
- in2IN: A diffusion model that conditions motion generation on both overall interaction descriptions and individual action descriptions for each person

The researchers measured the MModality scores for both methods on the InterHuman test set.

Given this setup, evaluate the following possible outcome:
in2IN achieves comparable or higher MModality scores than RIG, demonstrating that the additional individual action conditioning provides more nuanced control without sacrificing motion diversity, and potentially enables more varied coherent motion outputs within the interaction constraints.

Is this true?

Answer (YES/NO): NO